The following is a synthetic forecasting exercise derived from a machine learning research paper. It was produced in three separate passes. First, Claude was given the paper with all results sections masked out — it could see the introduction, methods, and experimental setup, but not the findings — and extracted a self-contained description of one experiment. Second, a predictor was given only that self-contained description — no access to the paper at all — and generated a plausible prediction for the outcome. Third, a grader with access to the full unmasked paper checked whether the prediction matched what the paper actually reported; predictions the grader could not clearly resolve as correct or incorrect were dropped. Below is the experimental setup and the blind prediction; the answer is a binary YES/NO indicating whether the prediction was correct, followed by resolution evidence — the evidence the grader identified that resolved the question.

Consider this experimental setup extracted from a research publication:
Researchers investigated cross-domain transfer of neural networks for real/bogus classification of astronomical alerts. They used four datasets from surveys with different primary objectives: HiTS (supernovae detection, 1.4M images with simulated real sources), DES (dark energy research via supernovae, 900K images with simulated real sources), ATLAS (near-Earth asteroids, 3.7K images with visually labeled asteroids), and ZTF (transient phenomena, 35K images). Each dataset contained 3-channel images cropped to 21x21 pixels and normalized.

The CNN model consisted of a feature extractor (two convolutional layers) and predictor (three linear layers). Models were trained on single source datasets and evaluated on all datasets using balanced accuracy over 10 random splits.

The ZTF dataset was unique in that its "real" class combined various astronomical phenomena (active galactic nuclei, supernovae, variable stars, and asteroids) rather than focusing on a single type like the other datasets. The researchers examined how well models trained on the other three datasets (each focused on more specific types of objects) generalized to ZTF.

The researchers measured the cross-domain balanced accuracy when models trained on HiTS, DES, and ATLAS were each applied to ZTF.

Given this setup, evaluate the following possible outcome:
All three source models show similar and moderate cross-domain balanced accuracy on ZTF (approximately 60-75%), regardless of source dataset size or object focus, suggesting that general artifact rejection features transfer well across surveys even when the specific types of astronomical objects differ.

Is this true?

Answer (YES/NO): NO